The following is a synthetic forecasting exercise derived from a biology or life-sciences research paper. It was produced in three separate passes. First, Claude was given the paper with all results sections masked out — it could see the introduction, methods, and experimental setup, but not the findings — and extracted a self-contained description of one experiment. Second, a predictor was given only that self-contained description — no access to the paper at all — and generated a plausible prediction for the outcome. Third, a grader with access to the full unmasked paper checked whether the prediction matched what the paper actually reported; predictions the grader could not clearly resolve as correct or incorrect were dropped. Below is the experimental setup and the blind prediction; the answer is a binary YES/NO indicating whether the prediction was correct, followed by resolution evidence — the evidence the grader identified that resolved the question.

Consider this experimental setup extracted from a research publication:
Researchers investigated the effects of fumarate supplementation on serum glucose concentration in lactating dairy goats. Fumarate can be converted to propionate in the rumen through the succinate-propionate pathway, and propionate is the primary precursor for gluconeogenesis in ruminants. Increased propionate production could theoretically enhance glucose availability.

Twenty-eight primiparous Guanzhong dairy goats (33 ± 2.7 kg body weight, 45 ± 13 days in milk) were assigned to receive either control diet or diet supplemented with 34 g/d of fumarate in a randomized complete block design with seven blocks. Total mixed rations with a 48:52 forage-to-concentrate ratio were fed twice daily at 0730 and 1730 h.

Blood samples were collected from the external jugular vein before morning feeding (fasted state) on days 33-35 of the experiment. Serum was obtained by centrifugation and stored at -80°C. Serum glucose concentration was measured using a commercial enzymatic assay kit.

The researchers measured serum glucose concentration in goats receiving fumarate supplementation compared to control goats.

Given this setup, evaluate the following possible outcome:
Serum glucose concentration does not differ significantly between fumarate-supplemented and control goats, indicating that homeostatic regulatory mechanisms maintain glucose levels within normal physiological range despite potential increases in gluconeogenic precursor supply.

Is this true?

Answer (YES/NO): NO